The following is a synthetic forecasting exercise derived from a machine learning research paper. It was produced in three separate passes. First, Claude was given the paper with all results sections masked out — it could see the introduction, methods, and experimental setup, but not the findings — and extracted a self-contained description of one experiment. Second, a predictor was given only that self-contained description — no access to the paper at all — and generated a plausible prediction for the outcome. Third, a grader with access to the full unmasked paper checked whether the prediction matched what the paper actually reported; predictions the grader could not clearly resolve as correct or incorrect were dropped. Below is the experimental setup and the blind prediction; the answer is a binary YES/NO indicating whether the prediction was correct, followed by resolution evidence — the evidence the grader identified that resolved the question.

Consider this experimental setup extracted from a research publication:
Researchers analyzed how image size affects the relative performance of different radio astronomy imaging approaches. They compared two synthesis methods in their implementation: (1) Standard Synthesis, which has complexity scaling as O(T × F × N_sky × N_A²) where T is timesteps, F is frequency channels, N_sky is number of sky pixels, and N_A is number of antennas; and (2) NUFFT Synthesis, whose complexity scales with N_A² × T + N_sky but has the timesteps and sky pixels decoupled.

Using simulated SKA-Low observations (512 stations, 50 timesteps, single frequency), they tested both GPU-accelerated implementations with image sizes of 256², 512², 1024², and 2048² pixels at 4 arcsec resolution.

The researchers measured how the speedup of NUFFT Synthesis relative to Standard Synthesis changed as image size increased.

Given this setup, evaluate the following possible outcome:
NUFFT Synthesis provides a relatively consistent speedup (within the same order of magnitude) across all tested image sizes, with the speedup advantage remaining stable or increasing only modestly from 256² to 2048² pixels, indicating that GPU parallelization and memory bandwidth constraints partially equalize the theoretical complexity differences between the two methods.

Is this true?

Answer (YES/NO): NO